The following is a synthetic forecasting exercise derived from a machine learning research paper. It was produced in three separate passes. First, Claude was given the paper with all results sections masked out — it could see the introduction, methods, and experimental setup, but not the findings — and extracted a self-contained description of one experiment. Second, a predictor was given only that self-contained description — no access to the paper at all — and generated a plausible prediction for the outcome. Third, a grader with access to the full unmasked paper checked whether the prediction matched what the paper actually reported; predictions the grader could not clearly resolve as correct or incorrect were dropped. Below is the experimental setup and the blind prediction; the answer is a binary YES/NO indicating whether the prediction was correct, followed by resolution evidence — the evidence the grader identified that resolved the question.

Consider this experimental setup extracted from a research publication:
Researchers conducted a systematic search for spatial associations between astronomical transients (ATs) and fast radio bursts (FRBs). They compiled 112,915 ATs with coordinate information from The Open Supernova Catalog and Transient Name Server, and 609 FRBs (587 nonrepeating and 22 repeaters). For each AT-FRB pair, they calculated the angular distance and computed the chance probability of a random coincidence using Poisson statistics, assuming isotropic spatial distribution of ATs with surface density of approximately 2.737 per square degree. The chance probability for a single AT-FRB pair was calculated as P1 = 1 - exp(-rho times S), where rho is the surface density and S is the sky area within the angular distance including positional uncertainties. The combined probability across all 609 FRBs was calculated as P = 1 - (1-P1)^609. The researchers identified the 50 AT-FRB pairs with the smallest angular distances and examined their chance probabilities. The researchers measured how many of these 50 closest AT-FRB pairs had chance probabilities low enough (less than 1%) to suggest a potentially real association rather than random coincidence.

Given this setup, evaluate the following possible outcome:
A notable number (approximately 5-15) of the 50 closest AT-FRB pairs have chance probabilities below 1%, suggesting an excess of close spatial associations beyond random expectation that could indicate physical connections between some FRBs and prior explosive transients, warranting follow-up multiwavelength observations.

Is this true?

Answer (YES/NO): NO